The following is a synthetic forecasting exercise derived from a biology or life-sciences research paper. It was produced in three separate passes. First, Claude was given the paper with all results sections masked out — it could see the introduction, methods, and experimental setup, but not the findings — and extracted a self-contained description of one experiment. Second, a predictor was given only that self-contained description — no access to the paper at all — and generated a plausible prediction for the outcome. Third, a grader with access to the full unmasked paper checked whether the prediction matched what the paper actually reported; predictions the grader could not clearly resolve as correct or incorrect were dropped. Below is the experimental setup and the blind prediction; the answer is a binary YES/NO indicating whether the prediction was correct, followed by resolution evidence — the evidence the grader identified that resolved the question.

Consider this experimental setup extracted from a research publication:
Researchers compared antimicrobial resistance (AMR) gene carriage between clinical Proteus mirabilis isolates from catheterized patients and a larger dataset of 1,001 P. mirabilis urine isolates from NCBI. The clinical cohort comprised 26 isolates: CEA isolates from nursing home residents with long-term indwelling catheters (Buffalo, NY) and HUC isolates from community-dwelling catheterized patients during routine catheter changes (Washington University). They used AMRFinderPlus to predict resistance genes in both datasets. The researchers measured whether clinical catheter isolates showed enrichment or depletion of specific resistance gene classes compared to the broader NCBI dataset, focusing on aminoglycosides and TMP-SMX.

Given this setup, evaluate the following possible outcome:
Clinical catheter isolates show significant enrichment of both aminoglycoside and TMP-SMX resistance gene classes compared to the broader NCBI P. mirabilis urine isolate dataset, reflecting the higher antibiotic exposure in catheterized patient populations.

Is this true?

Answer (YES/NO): YES